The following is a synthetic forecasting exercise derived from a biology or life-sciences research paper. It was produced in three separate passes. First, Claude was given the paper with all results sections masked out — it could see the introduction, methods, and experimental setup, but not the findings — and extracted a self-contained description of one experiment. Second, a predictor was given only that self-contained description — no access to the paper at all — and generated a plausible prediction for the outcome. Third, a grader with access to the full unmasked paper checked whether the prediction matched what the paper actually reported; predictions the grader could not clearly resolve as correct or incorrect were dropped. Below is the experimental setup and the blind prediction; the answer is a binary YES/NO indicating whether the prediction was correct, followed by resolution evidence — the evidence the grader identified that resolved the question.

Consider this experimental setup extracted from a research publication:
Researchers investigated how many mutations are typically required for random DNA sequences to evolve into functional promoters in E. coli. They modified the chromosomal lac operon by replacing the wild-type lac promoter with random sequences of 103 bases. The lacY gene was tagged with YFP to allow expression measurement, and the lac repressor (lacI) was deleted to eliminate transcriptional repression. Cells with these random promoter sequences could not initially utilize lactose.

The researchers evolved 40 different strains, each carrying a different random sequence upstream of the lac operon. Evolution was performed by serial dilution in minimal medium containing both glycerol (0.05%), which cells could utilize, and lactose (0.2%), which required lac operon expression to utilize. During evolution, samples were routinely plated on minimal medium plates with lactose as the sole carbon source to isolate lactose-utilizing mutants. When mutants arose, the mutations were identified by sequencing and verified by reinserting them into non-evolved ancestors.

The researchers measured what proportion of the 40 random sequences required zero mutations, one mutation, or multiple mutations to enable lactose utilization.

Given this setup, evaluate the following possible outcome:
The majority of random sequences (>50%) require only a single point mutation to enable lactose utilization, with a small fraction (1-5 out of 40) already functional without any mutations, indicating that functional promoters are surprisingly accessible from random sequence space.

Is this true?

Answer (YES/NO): YES